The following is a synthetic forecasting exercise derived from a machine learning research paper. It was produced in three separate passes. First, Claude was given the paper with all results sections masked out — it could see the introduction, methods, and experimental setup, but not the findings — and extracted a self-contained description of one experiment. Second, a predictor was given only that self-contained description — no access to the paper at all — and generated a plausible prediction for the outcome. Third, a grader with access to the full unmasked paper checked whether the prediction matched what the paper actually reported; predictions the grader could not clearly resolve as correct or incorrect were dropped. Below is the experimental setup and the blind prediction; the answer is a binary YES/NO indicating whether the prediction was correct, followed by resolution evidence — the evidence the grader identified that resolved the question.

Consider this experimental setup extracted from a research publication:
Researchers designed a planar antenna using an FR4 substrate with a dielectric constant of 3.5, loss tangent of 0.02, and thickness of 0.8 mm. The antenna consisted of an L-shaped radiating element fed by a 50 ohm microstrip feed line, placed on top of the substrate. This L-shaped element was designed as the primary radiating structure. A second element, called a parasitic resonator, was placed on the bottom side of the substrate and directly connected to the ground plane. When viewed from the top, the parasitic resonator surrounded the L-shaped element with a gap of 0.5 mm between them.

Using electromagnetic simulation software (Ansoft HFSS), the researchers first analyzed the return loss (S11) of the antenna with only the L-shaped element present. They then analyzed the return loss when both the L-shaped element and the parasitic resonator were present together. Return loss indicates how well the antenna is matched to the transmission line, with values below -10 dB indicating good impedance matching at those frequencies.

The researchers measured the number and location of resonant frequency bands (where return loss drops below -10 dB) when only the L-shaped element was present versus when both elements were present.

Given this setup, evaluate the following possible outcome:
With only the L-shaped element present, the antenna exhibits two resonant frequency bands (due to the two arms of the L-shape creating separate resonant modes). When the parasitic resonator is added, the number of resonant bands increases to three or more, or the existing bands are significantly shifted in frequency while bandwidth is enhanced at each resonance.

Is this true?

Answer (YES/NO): NO